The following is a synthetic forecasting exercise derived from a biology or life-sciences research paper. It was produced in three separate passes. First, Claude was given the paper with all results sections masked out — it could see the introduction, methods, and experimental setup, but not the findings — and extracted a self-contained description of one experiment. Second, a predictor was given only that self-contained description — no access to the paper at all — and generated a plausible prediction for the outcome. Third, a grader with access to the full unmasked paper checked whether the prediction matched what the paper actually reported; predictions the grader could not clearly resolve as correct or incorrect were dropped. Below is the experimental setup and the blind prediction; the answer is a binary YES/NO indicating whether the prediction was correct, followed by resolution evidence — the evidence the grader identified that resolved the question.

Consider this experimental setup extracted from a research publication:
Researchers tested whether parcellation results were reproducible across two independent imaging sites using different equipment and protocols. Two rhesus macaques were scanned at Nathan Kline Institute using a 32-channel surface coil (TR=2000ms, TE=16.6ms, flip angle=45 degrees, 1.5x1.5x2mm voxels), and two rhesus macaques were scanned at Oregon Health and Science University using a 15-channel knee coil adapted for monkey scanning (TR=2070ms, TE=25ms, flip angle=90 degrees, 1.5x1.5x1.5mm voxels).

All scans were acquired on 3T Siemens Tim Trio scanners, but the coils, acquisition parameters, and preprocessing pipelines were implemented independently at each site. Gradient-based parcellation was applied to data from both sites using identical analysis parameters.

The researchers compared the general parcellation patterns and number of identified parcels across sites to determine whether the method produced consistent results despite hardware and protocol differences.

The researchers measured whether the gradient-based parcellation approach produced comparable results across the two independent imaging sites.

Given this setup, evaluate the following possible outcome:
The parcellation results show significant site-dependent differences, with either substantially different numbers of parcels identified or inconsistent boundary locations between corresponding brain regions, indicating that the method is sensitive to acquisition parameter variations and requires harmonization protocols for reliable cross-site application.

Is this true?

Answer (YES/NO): NO